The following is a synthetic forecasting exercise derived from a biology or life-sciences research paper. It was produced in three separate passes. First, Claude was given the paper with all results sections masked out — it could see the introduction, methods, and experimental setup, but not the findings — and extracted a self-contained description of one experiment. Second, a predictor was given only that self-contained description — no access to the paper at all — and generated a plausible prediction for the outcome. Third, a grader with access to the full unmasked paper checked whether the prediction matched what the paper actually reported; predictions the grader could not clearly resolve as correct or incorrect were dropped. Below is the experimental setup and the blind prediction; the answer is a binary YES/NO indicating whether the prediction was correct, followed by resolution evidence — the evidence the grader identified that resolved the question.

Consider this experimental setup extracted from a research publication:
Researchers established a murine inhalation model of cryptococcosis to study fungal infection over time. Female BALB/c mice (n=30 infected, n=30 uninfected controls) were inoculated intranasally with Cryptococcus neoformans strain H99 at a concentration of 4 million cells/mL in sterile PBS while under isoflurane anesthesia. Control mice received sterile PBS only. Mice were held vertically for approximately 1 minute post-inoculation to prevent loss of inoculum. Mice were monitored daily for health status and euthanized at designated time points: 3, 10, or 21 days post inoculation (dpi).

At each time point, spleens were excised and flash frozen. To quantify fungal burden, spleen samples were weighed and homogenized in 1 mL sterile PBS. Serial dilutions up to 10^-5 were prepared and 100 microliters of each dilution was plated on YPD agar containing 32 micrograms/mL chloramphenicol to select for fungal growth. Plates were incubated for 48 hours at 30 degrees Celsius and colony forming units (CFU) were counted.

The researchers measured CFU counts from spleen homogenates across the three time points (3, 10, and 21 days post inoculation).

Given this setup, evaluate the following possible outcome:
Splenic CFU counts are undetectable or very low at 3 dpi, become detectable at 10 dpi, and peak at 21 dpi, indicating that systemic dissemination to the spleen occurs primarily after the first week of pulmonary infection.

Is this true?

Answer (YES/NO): YES